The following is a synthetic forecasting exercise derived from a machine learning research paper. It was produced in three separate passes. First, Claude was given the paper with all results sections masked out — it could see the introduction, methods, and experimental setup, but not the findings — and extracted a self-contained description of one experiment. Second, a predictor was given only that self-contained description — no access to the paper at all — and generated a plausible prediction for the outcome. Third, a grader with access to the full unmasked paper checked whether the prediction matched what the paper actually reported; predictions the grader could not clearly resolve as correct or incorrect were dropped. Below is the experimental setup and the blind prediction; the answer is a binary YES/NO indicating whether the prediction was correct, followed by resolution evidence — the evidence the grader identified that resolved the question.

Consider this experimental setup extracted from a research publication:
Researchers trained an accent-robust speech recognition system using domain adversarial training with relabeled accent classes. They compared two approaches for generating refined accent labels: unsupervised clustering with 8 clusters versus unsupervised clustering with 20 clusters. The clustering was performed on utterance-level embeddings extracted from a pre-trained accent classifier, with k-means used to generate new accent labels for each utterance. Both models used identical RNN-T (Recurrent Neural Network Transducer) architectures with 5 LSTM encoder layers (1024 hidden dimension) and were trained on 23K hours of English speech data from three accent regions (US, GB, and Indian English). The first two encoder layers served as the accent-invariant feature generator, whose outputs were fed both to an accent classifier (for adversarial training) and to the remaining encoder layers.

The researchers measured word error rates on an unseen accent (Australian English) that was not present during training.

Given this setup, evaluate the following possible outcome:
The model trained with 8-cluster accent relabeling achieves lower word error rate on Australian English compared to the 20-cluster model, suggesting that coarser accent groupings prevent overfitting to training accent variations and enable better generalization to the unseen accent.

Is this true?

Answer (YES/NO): YES